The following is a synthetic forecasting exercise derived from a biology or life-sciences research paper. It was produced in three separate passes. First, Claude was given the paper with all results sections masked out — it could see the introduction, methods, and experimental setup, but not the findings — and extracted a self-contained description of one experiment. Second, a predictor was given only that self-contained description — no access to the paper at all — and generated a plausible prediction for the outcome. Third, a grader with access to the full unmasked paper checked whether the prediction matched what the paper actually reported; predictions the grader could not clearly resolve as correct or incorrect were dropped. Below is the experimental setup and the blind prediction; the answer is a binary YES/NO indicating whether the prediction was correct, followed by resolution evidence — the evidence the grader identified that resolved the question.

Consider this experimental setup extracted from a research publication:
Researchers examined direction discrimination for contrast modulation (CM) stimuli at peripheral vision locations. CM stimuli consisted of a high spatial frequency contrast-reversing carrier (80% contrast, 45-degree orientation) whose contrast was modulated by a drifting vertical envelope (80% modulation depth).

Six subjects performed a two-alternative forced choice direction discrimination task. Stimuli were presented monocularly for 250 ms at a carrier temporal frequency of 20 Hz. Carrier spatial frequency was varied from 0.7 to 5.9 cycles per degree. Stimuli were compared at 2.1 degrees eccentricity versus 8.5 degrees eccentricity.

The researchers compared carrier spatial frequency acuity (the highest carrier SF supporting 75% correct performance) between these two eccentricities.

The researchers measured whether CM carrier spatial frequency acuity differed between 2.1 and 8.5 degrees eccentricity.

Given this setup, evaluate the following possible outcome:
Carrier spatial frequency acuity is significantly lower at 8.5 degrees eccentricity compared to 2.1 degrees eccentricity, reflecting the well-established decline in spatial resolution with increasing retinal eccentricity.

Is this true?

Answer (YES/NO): NO